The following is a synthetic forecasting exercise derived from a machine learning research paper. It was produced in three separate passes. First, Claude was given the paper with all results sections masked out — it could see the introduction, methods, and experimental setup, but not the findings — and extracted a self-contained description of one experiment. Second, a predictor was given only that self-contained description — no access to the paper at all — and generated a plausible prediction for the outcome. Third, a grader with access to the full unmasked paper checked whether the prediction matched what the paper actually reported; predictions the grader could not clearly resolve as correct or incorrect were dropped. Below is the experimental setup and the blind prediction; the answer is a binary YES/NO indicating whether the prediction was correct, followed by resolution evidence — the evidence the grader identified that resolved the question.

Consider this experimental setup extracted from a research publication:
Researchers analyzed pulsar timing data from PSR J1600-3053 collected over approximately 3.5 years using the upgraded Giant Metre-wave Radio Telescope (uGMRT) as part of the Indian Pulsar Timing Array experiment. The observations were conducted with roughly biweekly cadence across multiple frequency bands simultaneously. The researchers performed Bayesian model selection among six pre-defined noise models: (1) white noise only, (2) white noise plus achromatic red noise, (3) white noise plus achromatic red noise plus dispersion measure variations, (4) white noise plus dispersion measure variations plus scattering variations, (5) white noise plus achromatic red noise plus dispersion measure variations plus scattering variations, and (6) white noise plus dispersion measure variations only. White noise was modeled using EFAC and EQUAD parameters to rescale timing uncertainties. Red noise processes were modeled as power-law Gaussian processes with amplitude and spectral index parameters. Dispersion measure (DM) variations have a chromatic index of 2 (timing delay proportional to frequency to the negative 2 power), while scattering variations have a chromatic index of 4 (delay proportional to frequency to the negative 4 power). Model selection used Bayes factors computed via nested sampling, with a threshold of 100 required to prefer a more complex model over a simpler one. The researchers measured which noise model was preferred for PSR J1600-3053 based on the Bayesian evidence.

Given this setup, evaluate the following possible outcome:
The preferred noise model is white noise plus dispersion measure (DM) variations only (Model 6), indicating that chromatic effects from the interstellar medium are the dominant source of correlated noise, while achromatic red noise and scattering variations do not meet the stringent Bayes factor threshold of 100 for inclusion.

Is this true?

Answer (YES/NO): NO